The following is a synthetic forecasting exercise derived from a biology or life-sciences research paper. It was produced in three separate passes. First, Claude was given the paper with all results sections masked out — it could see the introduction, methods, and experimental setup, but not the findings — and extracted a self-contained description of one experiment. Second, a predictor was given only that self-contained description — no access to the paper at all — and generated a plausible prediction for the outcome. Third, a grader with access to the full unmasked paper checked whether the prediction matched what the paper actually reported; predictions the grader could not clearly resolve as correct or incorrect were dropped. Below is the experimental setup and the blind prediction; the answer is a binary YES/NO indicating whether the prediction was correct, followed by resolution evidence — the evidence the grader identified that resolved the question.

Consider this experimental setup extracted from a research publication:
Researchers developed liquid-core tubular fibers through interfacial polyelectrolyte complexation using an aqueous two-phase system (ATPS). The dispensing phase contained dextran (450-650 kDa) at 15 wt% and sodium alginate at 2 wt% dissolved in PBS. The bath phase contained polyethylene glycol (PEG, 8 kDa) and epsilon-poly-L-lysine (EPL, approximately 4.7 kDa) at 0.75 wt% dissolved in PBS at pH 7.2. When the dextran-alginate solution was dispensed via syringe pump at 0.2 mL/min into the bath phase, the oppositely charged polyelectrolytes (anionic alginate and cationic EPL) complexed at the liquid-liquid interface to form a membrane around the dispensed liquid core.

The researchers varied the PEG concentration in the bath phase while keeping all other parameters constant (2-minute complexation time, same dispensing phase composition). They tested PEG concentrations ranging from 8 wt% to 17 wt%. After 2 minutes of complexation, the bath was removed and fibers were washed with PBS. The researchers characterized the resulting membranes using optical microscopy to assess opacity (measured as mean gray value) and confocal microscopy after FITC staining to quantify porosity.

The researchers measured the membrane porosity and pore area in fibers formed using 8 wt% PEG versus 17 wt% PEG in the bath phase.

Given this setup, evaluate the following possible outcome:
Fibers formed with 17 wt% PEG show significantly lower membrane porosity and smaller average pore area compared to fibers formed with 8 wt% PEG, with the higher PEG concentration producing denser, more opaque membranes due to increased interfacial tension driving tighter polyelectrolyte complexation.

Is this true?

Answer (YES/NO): NO